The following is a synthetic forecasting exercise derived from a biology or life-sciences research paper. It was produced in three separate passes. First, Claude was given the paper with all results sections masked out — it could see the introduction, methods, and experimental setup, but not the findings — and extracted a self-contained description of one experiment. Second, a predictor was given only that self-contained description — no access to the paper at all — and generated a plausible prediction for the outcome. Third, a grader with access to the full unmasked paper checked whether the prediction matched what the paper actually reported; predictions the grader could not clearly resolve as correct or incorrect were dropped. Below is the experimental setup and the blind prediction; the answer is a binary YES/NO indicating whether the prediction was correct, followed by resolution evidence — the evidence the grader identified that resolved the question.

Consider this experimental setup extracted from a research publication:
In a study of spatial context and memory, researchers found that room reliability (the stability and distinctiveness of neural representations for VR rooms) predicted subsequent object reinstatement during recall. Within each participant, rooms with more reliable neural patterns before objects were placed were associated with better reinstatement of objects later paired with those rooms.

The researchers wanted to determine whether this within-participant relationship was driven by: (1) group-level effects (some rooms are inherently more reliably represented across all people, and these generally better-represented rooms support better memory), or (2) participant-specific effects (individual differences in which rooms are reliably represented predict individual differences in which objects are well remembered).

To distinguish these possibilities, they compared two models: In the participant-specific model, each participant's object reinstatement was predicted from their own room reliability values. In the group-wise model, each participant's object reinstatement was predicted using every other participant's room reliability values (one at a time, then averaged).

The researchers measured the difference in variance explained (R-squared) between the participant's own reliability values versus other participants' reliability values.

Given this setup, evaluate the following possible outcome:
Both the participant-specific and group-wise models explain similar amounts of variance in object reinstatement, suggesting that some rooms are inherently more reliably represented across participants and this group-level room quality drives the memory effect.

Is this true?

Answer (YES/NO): NO